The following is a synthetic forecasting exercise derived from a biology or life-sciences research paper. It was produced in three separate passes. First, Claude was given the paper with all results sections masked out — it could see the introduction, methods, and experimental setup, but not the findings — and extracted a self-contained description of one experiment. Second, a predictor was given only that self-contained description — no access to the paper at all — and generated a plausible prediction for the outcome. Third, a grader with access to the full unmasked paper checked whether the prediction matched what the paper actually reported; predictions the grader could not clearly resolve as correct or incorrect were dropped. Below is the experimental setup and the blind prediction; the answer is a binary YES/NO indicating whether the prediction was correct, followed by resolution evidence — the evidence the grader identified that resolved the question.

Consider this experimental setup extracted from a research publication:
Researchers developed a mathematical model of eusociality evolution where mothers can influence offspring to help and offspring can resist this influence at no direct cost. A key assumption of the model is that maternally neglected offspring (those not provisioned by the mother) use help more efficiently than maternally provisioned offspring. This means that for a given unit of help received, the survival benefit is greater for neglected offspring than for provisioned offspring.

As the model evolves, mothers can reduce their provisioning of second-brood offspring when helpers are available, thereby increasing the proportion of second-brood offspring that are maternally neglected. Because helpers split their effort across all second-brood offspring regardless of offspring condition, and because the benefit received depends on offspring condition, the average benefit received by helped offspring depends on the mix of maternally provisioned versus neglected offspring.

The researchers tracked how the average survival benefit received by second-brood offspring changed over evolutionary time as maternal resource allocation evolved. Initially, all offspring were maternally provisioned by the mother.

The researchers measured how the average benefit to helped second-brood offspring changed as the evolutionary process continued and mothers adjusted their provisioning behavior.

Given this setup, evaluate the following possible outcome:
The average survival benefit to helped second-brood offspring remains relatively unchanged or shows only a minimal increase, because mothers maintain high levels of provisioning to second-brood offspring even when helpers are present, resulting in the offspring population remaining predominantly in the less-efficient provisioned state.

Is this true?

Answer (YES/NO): NO